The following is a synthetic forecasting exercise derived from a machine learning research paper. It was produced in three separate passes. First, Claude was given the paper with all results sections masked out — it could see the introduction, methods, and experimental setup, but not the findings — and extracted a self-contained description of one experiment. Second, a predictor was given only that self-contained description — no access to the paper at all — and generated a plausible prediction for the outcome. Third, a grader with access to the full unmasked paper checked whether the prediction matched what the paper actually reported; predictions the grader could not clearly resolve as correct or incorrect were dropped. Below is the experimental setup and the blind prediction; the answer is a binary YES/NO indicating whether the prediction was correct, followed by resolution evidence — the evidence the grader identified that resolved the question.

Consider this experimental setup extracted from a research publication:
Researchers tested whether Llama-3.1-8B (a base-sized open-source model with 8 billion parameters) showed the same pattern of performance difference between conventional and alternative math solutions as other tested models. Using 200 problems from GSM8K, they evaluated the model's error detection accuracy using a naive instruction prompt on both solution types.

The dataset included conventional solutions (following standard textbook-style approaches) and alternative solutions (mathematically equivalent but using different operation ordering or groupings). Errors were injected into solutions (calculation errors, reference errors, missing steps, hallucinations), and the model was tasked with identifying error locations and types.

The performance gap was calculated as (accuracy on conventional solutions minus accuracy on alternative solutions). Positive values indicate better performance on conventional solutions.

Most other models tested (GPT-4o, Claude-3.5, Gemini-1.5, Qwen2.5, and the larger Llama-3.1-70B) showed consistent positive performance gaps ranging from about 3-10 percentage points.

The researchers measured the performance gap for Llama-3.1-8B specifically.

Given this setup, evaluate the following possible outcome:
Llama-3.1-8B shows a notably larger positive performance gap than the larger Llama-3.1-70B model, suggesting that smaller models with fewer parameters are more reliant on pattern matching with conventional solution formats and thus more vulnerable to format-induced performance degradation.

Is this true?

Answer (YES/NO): NO